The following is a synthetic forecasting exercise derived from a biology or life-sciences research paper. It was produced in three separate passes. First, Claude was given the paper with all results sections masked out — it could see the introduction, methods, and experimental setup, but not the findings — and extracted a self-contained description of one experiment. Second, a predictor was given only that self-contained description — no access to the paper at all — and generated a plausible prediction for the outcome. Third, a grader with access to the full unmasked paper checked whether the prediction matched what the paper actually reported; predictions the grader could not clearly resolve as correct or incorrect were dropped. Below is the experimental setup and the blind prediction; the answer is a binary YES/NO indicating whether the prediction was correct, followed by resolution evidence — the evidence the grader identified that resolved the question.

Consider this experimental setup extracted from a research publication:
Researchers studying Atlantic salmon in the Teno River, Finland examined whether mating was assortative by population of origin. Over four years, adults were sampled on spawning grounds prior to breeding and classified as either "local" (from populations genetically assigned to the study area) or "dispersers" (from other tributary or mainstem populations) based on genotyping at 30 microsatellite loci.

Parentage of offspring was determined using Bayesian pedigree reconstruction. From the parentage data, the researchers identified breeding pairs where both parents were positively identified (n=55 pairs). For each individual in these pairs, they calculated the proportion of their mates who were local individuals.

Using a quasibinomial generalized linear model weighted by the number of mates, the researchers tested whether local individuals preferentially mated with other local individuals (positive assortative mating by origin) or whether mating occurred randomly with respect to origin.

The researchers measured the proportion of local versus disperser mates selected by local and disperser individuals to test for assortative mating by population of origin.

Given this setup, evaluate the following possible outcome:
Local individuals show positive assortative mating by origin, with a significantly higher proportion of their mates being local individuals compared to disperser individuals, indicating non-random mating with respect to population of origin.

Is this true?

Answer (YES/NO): NO